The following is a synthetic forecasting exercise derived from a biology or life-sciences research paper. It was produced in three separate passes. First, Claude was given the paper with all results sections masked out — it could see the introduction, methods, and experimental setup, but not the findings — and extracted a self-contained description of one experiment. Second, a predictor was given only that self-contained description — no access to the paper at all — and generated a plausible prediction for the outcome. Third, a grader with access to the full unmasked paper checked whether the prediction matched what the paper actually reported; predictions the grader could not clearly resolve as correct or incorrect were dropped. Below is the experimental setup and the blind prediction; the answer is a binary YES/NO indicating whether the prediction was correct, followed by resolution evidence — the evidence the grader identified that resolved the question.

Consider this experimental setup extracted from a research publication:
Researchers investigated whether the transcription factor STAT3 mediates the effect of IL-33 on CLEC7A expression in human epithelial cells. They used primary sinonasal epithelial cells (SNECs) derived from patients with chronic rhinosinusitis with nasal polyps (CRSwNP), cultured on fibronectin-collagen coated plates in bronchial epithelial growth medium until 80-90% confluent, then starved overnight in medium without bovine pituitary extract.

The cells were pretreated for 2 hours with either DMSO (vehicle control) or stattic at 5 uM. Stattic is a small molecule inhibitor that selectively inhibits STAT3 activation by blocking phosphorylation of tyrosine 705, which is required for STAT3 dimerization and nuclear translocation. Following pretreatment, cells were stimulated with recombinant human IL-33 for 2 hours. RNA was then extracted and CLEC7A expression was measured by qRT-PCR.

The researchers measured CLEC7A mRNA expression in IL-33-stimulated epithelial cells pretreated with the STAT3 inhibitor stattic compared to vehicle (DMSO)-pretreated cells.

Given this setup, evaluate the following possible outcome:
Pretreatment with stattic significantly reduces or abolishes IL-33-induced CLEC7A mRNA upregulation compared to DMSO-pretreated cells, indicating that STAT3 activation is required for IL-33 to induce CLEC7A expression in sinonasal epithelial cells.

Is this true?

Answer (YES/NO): NO